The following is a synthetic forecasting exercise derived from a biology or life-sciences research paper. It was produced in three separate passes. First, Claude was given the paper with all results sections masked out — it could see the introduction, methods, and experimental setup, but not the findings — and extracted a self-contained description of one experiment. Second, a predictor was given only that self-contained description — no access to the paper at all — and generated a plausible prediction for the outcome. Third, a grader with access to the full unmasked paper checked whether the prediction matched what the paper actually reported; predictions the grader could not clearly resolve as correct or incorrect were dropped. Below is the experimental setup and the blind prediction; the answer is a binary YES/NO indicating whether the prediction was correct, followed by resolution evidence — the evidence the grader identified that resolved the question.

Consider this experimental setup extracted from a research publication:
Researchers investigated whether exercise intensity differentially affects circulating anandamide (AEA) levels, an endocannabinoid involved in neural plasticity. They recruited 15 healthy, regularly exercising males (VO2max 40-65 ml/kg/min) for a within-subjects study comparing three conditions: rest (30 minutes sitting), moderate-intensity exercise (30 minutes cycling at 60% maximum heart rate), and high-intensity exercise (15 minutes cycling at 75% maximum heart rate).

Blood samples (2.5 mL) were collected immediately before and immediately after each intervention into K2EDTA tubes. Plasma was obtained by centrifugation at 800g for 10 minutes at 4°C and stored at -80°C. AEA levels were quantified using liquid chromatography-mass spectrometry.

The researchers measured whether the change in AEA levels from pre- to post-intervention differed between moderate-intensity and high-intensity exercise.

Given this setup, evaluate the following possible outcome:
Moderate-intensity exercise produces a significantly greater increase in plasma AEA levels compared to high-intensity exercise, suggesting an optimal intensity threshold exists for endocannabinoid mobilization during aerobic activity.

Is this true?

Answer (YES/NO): NO